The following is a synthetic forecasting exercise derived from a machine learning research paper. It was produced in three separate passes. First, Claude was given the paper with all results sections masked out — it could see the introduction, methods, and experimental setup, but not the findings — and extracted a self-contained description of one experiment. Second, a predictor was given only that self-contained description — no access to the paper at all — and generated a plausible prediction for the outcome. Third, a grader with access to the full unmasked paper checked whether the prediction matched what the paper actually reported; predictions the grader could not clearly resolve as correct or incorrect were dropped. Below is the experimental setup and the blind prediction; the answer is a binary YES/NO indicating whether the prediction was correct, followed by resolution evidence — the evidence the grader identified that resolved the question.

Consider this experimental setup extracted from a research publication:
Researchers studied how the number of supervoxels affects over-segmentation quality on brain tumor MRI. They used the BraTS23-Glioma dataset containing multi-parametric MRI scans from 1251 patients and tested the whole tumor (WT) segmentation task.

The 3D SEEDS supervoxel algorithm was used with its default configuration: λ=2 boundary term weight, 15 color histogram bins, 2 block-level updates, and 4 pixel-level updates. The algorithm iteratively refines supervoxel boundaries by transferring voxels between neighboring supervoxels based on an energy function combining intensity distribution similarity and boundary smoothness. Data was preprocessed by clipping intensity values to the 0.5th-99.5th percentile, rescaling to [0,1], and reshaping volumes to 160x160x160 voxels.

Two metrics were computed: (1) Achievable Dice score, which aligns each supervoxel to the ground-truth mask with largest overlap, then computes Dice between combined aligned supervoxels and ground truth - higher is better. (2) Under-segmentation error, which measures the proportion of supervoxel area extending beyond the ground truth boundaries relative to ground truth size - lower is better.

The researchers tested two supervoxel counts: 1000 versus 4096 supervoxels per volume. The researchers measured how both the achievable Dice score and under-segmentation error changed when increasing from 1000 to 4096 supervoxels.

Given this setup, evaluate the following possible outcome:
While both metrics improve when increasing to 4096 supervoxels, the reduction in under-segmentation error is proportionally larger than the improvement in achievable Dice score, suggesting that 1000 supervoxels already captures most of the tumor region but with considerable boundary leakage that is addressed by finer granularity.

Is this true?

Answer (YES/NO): NO